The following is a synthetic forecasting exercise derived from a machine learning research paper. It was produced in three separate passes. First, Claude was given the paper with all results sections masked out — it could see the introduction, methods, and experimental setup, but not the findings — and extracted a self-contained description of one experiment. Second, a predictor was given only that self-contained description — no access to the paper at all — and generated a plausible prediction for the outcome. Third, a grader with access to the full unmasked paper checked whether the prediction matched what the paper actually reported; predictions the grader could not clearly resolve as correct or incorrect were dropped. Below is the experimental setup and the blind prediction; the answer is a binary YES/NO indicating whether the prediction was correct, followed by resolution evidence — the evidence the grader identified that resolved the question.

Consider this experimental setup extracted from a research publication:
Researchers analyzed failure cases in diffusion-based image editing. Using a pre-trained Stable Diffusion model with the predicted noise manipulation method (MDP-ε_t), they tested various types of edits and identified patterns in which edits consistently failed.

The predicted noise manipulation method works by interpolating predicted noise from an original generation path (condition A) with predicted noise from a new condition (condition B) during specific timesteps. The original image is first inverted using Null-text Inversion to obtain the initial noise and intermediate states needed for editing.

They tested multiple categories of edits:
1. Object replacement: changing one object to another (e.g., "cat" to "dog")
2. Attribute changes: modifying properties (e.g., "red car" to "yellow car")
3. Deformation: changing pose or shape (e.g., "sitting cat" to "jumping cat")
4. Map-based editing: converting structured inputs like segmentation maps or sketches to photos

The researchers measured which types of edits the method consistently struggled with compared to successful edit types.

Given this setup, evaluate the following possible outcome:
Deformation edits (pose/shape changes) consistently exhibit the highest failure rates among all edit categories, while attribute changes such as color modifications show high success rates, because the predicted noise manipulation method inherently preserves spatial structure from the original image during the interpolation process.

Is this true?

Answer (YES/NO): NO